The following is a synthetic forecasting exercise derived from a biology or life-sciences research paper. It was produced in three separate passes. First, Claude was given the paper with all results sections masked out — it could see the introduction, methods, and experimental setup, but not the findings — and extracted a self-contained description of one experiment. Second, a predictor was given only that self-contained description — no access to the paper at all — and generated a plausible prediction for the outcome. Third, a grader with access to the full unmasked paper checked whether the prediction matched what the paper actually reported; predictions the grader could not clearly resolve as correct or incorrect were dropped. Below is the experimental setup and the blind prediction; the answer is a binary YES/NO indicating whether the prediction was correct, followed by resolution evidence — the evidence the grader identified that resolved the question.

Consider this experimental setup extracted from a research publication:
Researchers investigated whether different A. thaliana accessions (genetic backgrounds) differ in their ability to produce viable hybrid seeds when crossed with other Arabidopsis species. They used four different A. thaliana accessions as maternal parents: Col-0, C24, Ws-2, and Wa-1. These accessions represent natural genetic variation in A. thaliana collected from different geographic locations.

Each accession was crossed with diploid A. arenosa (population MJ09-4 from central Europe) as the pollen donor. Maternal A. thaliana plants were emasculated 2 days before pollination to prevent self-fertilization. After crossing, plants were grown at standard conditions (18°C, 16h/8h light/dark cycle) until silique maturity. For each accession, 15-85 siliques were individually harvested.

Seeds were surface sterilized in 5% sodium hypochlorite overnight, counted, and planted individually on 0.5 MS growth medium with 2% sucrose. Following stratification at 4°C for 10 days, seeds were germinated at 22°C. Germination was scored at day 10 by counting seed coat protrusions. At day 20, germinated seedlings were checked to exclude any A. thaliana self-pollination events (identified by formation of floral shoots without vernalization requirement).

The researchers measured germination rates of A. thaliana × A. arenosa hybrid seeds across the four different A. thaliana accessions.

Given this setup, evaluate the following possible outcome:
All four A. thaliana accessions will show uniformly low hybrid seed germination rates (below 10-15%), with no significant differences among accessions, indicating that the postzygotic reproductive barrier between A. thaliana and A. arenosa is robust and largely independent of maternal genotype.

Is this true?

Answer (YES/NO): NO